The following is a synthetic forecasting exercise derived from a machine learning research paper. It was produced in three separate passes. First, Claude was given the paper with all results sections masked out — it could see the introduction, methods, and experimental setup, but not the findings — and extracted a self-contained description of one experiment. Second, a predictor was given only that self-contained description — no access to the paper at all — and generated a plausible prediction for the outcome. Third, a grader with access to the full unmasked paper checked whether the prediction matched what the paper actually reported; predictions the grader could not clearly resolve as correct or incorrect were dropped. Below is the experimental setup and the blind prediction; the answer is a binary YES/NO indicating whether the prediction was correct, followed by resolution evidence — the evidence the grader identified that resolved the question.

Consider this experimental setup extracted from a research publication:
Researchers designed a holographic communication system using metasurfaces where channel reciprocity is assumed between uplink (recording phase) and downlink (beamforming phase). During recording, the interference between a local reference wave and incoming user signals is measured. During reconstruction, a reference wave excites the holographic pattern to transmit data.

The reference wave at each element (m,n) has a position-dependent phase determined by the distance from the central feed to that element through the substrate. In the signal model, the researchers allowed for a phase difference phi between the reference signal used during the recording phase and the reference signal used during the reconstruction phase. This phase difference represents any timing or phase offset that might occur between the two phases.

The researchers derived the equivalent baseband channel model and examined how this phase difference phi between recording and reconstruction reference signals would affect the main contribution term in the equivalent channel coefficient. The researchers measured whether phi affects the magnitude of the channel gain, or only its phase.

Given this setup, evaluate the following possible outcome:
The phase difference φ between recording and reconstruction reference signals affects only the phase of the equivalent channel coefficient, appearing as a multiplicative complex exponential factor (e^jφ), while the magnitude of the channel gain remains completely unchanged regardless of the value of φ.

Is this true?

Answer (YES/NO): YES